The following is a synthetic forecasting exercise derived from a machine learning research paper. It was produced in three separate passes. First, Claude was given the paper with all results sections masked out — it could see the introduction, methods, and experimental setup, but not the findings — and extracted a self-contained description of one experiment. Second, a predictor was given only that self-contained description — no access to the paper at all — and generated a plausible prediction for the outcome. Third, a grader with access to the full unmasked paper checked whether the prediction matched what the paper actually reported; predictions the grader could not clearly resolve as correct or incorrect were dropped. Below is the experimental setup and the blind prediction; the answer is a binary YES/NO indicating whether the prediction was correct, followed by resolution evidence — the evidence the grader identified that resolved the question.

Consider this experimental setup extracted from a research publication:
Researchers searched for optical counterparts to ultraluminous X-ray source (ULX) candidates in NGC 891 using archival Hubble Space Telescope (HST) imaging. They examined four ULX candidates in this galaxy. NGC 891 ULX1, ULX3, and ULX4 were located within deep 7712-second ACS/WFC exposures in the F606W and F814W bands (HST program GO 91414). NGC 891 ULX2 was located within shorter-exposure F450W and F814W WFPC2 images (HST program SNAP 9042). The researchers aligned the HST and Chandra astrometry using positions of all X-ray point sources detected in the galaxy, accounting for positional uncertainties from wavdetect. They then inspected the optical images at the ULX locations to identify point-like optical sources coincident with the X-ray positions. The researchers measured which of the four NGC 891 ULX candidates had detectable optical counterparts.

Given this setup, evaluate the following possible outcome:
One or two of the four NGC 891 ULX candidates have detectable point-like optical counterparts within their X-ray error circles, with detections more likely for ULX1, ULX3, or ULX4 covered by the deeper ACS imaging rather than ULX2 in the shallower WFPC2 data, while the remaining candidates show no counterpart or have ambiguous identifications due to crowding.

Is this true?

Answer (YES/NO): YES